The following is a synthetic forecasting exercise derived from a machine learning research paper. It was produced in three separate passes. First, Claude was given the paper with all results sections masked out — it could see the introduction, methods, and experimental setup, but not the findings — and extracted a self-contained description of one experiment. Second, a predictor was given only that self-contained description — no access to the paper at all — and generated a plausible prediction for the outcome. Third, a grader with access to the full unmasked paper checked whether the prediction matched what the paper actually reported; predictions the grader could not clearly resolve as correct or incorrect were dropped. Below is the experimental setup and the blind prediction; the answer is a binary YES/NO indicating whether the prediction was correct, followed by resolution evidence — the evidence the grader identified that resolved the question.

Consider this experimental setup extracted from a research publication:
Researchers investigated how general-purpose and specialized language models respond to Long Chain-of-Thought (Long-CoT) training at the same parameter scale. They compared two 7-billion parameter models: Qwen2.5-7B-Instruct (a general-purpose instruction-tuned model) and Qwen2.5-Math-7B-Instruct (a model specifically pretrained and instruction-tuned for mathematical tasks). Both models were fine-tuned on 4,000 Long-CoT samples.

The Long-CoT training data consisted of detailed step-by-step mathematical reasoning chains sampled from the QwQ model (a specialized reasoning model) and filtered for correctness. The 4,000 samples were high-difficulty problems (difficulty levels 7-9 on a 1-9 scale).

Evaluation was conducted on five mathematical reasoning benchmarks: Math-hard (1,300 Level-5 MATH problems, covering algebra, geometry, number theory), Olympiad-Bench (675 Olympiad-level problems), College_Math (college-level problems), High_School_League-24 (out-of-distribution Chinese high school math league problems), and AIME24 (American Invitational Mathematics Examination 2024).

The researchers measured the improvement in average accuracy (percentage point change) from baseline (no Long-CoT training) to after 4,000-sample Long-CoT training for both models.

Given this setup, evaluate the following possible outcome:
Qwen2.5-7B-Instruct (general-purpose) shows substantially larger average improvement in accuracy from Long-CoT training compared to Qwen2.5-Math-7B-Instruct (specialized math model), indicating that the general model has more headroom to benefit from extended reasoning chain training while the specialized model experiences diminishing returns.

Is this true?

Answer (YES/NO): NO